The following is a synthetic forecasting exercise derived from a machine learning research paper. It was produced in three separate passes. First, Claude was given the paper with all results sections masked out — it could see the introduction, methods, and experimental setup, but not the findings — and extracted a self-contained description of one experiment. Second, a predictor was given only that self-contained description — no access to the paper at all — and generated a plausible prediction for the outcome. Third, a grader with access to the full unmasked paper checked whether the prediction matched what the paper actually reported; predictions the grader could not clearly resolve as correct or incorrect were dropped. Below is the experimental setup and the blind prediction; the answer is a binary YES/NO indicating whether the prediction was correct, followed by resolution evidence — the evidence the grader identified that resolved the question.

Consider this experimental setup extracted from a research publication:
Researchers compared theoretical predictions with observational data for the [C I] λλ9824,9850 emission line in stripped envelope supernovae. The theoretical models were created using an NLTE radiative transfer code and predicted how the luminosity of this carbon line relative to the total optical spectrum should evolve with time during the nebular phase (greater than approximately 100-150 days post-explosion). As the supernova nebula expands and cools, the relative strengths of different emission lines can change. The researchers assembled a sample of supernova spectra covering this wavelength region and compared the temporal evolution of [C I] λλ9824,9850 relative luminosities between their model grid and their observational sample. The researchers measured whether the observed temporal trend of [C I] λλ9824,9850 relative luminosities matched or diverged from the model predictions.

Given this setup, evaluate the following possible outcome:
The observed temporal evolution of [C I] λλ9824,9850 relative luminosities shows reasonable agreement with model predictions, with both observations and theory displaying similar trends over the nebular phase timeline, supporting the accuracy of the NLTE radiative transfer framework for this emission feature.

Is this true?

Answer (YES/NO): NO